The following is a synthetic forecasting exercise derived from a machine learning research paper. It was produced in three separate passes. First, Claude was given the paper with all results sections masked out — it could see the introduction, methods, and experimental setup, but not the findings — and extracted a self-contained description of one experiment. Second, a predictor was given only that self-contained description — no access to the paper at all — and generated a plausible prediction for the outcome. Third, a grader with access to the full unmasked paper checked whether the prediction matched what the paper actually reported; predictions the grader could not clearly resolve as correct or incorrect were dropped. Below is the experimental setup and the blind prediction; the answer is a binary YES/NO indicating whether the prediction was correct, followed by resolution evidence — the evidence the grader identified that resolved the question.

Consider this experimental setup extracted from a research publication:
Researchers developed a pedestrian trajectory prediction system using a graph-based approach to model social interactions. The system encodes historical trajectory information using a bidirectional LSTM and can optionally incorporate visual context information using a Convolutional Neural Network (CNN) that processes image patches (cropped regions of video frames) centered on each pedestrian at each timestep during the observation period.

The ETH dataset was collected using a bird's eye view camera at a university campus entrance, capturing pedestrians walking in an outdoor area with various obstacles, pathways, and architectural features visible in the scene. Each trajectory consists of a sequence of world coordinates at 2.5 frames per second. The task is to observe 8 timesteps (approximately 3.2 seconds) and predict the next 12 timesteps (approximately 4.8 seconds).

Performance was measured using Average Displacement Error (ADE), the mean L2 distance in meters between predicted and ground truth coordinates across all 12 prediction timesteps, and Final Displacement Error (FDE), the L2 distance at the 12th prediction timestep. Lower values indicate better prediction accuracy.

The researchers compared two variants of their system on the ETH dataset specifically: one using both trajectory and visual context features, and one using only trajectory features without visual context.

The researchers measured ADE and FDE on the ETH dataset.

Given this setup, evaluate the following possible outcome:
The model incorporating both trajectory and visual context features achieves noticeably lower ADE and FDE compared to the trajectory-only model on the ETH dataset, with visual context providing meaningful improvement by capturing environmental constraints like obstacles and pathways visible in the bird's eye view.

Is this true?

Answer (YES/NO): NO